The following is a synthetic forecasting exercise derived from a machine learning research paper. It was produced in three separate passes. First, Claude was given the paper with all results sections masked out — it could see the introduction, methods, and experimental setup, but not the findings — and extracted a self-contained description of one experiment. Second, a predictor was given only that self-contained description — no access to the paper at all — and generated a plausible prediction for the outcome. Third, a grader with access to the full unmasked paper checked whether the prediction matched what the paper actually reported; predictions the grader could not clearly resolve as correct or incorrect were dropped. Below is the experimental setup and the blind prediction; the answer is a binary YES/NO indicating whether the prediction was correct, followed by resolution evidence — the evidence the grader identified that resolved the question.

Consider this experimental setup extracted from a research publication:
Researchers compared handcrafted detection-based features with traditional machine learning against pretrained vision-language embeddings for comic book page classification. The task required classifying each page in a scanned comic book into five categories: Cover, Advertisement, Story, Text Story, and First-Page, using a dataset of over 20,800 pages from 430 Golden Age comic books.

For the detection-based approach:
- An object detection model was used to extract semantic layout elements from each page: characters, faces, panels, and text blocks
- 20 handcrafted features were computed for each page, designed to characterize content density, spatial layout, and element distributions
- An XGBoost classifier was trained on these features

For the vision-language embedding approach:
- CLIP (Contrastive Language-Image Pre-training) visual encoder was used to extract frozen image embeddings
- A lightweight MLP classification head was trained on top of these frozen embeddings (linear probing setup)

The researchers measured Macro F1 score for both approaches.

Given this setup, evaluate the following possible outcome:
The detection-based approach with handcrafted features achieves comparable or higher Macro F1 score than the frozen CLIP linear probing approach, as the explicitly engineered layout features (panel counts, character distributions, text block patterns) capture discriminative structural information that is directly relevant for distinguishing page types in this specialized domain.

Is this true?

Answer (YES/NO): YES